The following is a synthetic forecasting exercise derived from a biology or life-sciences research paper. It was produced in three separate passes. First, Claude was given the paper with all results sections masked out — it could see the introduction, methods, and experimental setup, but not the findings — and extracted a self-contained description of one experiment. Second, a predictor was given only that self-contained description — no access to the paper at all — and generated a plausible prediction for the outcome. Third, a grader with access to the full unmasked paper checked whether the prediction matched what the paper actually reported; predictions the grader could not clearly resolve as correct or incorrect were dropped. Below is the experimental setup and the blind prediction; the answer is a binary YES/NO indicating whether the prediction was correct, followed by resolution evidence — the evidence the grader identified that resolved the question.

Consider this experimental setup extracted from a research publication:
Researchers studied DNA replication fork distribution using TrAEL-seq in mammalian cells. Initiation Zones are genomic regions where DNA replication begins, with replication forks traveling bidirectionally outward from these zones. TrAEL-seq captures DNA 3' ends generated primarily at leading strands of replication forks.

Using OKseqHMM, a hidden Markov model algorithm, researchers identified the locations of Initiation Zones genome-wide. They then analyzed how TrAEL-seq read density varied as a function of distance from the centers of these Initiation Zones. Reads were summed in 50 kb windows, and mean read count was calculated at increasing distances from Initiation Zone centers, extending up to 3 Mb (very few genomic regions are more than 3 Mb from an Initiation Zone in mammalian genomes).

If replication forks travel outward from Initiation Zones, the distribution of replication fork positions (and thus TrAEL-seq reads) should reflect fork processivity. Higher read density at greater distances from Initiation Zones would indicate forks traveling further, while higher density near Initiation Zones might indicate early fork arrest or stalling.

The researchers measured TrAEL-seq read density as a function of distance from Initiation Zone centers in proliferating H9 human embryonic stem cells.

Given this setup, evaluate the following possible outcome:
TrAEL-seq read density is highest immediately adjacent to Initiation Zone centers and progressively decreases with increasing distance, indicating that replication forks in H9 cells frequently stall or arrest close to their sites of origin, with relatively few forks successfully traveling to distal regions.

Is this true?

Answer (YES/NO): NO